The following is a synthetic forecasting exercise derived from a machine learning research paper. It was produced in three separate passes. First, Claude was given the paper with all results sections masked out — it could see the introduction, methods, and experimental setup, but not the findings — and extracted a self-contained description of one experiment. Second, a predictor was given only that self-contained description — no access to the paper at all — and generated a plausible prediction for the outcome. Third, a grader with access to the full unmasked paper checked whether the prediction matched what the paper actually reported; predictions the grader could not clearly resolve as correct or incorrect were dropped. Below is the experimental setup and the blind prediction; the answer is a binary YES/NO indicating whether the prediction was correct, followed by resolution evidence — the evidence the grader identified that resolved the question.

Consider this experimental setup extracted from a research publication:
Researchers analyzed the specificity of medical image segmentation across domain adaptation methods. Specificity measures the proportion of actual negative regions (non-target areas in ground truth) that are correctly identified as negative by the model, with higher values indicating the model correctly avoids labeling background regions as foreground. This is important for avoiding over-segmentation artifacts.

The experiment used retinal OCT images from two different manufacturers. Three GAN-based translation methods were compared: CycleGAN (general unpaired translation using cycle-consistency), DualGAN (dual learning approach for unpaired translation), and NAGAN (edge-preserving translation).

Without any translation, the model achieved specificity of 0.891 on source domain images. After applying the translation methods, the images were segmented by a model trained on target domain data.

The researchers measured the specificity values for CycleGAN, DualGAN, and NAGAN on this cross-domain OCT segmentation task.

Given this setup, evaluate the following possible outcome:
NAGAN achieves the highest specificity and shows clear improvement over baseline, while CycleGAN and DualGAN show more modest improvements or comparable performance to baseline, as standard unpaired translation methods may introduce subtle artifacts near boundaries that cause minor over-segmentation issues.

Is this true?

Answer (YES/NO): YES